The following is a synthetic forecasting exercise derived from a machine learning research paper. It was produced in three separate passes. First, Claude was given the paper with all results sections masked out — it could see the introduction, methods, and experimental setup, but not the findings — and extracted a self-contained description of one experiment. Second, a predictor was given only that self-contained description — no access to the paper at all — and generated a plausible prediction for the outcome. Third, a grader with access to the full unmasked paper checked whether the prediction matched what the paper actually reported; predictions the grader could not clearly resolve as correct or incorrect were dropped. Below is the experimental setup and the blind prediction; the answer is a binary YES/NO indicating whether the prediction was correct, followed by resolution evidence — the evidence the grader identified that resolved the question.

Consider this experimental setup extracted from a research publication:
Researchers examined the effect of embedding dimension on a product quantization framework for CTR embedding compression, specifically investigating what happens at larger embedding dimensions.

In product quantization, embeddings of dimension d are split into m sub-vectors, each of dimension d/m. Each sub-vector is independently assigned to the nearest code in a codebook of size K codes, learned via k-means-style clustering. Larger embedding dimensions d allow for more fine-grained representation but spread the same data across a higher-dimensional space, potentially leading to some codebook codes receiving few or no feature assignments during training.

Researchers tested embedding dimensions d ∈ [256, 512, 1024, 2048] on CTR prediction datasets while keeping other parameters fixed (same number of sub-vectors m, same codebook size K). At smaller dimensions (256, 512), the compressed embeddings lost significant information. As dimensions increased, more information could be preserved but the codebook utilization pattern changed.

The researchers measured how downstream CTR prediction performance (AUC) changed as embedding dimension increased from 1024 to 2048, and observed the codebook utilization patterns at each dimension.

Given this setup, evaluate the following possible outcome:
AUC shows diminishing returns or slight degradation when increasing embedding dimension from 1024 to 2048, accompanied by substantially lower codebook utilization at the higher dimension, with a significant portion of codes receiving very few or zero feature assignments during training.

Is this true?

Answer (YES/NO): YES